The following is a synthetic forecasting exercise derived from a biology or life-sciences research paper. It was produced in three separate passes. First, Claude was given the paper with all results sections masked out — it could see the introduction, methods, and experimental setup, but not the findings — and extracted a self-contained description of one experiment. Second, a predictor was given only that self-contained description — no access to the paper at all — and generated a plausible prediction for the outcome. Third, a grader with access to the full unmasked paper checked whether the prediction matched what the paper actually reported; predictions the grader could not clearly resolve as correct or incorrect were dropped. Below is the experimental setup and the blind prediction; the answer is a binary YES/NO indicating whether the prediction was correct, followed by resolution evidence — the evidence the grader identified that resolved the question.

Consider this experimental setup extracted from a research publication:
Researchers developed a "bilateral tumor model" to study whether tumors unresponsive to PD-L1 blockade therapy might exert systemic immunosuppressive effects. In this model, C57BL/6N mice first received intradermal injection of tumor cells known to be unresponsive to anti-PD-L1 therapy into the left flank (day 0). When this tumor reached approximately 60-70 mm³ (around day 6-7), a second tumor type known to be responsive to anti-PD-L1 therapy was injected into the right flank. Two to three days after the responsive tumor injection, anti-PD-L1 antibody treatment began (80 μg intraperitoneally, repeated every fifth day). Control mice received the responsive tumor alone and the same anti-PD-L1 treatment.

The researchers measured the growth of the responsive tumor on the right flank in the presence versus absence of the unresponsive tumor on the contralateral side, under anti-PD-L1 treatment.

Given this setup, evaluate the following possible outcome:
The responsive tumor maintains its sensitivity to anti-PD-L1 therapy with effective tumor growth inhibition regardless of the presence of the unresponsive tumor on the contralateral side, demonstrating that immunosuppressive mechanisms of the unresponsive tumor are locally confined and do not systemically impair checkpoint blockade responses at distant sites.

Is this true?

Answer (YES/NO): NO